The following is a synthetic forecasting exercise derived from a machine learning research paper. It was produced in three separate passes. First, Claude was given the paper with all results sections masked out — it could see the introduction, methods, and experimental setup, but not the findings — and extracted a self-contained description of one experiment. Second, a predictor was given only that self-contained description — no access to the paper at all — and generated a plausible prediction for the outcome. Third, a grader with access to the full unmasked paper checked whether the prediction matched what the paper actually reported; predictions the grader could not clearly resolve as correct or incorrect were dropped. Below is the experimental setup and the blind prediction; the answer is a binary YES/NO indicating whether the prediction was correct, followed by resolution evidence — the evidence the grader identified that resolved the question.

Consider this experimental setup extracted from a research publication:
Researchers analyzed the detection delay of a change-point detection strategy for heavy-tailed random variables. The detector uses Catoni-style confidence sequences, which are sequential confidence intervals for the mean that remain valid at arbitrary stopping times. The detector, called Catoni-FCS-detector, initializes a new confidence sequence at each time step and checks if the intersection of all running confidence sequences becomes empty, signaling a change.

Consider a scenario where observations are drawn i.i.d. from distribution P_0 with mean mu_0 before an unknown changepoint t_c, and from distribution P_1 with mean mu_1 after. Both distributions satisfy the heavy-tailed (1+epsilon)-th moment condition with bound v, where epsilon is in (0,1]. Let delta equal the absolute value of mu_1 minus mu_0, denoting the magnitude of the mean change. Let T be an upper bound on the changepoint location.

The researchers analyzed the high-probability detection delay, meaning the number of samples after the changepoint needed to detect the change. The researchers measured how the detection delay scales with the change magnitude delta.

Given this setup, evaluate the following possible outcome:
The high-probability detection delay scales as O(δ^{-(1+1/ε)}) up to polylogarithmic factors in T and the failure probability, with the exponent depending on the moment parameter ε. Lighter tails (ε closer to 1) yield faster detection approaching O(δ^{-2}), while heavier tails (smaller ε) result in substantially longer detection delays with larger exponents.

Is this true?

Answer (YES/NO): YES